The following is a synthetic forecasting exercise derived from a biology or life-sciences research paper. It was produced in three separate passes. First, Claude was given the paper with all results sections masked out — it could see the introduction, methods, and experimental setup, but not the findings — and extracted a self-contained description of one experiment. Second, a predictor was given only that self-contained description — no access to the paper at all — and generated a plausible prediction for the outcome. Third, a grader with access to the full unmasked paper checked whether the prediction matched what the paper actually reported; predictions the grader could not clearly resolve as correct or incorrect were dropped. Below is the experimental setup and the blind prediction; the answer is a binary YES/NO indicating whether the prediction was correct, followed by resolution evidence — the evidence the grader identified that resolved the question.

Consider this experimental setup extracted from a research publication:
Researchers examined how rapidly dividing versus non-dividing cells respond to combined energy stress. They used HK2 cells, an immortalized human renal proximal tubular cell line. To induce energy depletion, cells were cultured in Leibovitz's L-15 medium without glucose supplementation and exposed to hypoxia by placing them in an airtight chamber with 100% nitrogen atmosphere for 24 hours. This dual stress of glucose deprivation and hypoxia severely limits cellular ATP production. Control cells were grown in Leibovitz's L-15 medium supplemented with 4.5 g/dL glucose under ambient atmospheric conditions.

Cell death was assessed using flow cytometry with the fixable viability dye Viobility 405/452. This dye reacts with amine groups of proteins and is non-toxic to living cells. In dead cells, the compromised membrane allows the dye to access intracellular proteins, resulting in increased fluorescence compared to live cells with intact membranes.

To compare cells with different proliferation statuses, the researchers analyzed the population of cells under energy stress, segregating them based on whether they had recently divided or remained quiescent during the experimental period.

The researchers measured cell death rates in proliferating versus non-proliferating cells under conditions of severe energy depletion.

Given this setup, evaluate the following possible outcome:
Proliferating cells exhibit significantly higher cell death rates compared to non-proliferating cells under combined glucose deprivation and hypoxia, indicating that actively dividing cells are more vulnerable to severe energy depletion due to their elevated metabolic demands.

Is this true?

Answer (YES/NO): YES